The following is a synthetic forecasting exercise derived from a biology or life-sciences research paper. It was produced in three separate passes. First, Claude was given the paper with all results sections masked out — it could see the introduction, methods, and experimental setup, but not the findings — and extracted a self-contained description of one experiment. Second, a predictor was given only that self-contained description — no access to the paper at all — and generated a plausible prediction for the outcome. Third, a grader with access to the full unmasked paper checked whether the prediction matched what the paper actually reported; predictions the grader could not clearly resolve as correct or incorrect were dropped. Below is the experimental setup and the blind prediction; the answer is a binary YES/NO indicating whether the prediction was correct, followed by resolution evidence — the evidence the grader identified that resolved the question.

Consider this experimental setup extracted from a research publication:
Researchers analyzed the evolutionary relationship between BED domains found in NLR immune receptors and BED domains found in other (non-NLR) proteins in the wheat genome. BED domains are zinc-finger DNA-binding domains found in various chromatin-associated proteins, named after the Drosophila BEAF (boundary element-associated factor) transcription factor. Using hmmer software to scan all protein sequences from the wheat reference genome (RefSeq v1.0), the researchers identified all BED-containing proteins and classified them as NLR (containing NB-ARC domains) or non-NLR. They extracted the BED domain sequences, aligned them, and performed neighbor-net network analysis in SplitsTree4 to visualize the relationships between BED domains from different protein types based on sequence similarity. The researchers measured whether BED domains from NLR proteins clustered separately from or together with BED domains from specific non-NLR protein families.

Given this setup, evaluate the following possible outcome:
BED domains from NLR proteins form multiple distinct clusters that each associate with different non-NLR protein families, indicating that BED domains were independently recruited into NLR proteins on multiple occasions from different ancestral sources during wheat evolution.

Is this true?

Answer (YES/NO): NO